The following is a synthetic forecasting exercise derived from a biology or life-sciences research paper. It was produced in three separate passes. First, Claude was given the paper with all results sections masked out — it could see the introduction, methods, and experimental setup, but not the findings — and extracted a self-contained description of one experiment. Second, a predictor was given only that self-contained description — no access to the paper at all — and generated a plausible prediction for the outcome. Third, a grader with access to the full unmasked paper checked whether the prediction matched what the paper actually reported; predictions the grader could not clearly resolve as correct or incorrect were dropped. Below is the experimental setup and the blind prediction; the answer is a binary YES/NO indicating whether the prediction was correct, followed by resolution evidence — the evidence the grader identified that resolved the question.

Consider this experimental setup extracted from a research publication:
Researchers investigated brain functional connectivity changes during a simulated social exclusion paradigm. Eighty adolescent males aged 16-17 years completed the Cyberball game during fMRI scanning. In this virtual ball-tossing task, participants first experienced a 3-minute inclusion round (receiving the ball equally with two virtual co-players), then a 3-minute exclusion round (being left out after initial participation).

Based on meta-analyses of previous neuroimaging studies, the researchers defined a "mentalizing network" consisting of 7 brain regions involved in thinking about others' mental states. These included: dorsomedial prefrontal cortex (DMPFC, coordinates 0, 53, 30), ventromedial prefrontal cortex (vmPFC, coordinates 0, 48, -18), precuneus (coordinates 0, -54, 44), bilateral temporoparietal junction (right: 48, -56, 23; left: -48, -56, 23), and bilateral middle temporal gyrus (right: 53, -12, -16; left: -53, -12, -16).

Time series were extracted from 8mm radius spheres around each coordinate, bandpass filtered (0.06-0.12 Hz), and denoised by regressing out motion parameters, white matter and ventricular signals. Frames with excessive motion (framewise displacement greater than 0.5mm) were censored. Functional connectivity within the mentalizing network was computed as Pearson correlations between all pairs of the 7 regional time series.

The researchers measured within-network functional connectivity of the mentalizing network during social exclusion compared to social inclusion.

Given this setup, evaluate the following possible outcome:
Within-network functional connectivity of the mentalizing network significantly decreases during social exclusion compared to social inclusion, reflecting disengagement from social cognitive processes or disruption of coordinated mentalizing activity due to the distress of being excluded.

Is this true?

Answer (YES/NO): NO